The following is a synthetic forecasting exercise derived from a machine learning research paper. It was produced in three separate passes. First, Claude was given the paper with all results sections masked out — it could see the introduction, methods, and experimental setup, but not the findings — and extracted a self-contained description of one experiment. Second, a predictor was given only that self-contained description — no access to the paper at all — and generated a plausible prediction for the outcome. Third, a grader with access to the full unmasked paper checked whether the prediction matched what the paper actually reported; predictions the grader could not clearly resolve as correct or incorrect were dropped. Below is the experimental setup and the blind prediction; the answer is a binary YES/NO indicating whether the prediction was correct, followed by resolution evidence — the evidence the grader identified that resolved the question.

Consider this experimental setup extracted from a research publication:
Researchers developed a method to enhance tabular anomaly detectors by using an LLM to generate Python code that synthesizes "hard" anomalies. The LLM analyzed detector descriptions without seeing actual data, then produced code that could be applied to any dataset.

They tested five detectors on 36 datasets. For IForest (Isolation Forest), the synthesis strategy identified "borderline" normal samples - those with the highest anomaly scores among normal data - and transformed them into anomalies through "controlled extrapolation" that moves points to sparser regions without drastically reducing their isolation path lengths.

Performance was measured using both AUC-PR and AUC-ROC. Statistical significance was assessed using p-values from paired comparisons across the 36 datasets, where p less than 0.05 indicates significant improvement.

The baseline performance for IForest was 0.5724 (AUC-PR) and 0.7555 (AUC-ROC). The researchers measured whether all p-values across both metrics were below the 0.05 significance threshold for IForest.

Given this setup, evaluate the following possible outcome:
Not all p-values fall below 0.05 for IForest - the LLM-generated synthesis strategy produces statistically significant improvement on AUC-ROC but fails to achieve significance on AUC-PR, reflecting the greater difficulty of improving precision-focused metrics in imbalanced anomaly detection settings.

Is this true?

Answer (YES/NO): NO